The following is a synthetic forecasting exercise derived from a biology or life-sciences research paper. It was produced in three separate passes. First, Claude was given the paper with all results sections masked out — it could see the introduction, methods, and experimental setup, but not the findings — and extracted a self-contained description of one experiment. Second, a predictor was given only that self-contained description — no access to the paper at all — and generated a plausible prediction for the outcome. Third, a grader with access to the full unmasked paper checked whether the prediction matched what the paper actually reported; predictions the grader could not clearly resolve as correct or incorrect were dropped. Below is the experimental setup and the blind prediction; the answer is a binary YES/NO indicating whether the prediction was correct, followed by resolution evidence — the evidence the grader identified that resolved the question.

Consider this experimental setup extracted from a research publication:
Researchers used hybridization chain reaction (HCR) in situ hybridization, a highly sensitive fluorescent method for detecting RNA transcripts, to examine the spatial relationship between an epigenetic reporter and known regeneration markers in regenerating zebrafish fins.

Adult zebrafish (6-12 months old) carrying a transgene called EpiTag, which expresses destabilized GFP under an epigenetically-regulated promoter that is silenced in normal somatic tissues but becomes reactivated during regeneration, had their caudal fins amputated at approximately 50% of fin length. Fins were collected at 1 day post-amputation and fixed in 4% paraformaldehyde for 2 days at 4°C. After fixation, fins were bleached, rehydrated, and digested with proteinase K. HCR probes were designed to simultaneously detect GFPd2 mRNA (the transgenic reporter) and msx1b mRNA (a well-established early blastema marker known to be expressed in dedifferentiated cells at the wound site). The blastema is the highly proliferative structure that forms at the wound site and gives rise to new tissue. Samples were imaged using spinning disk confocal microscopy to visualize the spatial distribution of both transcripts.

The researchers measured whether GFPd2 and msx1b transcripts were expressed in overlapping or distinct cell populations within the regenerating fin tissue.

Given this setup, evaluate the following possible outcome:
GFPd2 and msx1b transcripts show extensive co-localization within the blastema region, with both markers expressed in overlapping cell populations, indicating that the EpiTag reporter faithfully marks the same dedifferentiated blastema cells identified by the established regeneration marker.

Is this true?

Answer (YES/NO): NO